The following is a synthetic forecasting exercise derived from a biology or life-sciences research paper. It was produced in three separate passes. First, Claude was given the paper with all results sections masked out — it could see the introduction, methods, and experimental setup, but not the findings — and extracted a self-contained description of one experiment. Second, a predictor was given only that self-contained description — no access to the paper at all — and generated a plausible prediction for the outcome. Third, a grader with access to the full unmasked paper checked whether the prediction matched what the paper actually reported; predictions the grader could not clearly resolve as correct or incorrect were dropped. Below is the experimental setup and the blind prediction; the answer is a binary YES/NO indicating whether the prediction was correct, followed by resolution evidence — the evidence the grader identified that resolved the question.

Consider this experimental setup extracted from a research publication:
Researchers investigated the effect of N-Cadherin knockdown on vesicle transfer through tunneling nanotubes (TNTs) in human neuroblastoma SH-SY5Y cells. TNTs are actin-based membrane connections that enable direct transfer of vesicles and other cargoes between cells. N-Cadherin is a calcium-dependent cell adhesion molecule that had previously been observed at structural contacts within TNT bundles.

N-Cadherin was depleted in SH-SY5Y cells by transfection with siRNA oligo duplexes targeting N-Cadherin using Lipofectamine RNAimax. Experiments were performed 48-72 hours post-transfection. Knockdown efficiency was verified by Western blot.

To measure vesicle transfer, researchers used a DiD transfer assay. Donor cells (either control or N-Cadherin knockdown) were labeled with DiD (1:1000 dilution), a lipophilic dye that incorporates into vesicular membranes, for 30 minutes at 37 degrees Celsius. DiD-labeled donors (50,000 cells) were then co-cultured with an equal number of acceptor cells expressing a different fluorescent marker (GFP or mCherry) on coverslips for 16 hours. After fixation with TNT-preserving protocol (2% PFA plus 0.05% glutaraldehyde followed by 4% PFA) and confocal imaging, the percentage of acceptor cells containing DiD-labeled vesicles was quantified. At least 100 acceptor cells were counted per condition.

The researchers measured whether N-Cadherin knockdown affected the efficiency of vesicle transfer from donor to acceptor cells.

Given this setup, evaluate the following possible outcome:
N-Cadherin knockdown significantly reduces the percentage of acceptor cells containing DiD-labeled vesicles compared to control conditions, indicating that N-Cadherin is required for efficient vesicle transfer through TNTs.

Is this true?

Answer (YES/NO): YES